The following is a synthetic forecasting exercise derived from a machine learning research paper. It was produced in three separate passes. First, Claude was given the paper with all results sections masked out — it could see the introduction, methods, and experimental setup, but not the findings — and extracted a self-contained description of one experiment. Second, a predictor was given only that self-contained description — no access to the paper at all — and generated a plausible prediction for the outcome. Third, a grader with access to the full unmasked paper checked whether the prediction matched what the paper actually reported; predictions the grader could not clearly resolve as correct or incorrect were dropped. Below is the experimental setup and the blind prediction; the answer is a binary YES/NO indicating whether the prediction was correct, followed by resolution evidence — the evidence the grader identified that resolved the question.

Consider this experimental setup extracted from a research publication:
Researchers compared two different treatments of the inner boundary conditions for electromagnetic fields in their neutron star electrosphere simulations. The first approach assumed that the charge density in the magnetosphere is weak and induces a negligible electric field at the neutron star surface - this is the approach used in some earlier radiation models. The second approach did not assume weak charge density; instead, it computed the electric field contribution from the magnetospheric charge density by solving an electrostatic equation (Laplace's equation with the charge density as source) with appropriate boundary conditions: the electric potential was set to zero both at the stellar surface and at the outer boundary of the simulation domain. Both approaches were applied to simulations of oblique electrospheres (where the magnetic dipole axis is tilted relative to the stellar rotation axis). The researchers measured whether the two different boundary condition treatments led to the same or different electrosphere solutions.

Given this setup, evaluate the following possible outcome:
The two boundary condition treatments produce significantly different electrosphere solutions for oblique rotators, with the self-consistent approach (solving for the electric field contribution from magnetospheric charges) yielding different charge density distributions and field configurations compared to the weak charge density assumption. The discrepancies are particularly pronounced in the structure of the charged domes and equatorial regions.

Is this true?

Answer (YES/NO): NO